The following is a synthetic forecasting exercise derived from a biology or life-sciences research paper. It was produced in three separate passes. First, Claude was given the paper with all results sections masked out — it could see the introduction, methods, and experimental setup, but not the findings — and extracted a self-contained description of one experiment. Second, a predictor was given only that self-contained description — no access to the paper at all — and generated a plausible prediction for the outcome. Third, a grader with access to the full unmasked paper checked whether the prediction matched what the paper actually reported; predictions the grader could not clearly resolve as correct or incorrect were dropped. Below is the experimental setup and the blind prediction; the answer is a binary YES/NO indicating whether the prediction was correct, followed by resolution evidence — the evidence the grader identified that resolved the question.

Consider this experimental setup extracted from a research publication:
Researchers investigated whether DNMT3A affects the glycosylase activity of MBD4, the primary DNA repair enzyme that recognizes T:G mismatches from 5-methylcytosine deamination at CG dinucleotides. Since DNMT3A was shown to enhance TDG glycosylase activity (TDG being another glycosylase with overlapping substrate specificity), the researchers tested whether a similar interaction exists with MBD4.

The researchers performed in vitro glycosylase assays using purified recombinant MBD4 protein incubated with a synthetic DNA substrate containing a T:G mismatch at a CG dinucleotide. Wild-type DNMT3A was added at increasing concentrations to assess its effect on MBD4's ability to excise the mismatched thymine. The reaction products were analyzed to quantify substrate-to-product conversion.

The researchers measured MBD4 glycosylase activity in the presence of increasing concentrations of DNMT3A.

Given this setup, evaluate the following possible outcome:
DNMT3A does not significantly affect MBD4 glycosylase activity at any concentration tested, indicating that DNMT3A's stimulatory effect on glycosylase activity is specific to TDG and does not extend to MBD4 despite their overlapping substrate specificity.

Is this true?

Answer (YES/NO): YES